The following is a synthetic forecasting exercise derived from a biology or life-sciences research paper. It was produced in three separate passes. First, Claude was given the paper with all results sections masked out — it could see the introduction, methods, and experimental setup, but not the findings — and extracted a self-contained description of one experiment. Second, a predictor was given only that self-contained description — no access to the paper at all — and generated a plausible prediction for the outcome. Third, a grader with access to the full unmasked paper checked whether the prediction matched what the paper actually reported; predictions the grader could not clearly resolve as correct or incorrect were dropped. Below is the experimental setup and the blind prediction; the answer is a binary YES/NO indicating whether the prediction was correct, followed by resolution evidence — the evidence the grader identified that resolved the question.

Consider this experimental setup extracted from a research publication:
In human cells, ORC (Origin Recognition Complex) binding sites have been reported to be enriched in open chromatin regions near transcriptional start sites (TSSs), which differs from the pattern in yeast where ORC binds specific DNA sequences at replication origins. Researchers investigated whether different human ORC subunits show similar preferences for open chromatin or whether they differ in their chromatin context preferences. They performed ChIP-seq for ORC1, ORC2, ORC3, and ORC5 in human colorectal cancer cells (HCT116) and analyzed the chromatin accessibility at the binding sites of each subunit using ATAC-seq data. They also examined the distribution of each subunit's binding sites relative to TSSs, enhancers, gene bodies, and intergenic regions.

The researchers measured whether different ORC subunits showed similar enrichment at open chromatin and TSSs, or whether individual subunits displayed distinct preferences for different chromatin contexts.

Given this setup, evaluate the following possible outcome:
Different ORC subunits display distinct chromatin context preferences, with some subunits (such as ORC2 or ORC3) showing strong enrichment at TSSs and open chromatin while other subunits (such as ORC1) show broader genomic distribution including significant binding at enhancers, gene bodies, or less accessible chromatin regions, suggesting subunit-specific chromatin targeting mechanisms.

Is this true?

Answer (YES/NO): NO